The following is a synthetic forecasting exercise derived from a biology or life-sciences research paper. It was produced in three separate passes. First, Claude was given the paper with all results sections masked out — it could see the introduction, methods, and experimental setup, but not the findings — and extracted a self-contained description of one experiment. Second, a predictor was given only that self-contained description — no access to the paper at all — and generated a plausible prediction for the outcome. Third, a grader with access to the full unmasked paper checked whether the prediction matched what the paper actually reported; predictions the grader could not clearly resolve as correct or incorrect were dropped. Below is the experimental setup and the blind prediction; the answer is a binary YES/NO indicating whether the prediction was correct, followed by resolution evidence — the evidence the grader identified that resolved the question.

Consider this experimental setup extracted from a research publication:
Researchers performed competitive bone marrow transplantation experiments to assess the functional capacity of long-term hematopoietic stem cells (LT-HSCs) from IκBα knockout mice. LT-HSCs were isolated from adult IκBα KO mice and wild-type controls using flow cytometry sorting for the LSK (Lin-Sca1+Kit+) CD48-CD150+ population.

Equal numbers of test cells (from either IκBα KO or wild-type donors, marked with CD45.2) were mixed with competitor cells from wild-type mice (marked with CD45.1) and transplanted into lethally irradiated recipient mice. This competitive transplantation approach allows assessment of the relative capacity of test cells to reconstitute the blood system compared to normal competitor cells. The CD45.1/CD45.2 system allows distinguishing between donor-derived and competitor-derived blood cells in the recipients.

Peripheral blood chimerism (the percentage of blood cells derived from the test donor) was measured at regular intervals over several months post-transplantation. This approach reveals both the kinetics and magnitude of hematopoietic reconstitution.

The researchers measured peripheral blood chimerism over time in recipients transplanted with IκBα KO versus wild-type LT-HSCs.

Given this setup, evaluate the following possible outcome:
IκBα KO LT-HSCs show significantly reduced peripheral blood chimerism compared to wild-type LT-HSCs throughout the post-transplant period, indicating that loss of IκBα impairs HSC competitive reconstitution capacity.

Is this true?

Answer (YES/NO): NO